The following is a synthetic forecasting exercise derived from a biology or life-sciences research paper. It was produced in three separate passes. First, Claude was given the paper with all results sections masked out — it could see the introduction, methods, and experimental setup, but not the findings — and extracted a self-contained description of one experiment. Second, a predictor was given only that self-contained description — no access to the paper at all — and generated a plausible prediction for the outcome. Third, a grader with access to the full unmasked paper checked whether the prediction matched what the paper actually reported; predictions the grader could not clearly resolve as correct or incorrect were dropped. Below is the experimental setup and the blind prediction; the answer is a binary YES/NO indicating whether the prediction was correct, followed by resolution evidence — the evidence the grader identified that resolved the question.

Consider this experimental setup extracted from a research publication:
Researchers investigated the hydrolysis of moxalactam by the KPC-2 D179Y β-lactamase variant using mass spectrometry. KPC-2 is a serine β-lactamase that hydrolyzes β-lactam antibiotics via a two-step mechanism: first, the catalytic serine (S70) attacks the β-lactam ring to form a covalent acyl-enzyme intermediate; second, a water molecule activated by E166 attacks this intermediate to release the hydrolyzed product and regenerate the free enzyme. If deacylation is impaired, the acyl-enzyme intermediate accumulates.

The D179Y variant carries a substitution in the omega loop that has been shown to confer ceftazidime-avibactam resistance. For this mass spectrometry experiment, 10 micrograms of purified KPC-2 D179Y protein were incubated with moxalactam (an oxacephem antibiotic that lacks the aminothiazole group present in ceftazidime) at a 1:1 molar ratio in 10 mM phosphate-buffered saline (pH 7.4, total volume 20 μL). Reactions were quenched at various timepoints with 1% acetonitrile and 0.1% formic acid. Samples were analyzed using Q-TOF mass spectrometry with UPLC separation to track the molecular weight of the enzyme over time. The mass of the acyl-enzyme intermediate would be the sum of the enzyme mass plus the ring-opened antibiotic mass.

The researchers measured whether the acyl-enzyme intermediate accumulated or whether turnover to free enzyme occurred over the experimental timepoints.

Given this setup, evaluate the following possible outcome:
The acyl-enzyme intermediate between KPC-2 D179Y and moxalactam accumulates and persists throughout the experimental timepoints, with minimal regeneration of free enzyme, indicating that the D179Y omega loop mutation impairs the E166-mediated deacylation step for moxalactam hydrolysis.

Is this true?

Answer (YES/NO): YES